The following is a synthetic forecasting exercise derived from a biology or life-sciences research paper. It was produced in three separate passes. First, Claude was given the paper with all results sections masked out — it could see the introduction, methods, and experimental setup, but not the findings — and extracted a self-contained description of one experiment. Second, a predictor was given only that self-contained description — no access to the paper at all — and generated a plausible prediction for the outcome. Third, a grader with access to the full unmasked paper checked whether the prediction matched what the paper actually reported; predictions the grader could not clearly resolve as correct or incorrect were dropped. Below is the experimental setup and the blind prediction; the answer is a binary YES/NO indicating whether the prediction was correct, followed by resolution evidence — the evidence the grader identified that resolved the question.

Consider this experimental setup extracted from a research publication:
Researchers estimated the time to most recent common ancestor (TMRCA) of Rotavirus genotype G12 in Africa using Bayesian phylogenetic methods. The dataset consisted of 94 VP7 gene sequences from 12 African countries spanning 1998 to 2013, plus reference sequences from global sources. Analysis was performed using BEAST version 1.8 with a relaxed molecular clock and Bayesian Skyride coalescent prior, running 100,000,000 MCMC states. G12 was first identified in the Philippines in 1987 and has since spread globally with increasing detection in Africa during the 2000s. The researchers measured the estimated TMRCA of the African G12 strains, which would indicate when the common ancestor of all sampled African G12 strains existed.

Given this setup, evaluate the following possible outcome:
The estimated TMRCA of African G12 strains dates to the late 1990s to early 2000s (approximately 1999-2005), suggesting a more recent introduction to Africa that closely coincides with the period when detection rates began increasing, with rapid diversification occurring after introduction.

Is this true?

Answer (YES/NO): NO